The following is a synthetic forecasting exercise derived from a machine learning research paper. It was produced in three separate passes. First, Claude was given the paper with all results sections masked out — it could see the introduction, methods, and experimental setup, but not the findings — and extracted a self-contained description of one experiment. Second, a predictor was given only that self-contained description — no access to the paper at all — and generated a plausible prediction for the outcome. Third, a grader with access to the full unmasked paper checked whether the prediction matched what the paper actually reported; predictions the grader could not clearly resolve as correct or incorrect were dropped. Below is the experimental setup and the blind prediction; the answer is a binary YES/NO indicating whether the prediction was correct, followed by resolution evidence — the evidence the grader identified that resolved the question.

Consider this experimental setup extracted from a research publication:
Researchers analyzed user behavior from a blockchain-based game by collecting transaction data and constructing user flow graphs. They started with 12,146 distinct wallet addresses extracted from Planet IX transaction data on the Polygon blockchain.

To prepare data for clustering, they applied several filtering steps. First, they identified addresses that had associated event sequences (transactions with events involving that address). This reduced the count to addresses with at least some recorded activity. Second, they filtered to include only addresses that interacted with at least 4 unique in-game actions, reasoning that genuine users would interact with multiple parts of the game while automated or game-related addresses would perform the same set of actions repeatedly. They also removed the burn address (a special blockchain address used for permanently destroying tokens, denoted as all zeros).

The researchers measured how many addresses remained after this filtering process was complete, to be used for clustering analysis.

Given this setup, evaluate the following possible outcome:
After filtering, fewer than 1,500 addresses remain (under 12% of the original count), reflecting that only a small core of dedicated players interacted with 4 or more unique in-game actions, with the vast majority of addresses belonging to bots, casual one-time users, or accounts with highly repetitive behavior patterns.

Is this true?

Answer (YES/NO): YES